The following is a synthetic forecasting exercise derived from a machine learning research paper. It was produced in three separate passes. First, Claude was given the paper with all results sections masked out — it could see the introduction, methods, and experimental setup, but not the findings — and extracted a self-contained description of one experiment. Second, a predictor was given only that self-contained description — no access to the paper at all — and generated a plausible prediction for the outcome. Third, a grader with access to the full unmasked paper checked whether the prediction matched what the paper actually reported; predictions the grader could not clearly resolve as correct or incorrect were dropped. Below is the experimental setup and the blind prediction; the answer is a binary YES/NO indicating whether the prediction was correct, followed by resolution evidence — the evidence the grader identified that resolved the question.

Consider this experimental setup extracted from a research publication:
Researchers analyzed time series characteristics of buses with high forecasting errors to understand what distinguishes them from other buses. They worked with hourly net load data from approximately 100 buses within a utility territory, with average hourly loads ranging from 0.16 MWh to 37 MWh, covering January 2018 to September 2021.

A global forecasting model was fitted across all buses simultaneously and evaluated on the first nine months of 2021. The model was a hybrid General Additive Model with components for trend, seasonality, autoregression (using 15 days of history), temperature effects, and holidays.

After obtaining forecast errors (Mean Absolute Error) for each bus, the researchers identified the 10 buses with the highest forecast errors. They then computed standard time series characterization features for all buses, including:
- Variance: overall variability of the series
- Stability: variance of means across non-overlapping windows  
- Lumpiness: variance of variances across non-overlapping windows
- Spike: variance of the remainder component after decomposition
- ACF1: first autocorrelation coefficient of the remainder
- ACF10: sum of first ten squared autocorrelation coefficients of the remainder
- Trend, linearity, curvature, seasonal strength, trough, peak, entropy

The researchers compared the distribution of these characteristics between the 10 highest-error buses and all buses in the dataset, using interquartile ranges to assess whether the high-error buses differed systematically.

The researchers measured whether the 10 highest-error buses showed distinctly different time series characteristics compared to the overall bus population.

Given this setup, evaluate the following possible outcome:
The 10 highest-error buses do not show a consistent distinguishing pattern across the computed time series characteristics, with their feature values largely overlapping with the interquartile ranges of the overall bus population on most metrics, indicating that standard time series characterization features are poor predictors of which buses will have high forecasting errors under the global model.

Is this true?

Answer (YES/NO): NO